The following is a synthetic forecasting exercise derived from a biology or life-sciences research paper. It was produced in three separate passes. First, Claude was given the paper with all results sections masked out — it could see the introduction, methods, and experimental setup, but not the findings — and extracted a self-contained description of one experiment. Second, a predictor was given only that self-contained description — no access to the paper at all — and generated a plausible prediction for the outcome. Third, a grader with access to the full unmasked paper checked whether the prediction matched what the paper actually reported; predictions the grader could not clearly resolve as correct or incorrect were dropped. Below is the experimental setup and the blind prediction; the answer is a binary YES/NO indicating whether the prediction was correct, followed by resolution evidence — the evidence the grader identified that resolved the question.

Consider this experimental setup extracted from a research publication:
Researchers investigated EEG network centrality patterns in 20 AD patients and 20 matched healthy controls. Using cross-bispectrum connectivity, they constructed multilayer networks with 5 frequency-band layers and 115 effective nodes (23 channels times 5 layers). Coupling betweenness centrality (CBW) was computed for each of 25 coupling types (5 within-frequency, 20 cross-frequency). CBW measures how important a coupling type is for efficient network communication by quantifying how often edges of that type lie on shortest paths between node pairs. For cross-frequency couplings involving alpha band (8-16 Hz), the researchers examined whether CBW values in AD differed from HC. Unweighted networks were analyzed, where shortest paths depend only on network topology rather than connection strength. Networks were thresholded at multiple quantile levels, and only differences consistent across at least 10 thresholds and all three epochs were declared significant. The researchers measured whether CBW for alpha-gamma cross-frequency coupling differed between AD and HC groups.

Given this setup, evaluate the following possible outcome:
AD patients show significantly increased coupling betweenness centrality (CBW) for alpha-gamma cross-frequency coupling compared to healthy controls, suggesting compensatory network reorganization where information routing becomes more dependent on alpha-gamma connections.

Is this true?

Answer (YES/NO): NO